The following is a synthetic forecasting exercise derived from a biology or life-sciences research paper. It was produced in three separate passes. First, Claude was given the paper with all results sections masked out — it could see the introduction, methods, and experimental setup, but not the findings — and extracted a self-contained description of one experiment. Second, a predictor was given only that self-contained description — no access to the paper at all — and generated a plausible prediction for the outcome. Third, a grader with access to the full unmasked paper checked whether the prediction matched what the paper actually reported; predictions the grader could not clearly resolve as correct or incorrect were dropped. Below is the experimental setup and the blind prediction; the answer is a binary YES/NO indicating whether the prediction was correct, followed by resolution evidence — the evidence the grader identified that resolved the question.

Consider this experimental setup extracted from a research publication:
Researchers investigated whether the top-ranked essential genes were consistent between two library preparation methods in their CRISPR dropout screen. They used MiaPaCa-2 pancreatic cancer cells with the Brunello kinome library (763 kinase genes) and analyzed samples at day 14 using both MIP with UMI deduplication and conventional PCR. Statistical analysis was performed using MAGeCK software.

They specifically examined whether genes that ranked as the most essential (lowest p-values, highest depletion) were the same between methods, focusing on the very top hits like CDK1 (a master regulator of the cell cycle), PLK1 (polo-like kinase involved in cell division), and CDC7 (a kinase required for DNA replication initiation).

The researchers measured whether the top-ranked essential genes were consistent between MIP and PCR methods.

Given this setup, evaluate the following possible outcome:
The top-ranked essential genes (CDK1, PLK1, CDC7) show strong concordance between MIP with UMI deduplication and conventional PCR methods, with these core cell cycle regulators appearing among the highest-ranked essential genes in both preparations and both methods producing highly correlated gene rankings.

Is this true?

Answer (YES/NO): YES